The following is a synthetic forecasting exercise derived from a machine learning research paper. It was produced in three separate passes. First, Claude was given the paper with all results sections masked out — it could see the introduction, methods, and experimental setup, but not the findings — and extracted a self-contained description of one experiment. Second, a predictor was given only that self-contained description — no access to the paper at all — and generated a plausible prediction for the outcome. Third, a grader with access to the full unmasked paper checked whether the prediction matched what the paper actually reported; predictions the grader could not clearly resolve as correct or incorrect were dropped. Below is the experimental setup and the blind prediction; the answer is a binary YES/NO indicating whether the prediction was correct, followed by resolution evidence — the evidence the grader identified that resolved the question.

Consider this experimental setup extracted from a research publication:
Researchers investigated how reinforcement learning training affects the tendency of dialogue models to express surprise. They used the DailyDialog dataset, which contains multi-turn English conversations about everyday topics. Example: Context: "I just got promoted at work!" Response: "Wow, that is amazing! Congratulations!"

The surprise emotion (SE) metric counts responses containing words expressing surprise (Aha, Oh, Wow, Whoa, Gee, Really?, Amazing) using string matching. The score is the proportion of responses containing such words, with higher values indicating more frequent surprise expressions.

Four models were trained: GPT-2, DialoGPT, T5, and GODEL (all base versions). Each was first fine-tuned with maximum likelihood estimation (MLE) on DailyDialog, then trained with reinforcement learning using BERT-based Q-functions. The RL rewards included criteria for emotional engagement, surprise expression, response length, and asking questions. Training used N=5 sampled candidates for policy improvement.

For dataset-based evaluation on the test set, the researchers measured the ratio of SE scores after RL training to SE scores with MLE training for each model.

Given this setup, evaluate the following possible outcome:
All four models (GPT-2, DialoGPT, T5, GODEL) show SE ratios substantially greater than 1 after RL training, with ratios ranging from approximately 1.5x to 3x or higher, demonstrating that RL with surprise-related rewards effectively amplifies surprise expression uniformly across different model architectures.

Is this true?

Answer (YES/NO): NO